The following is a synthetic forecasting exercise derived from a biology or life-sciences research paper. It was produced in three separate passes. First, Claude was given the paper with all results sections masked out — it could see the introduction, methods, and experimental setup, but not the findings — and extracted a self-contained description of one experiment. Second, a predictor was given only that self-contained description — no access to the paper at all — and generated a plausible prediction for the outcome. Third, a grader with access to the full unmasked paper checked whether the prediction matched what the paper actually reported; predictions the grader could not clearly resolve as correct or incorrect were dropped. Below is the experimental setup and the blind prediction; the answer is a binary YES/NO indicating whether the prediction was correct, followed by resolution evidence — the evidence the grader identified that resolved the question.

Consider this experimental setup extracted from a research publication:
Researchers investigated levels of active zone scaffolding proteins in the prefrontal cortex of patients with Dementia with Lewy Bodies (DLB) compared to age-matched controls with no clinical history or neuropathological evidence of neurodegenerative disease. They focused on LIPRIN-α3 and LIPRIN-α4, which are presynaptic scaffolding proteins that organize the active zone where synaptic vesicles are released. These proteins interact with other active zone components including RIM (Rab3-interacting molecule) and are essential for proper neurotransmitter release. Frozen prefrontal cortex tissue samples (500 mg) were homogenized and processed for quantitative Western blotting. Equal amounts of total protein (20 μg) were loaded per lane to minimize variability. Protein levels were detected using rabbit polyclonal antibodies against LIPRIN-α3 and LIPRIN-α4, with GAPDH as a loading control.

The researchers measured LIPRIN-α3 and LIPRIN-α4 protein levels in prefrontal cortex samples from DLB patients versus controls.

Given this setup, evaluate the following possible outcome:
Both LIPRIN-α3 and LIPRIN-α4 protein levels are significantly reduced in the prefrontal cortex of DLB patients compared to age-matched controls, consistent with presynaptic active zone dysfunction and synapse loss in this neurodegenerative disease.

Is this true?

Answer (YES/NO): NO